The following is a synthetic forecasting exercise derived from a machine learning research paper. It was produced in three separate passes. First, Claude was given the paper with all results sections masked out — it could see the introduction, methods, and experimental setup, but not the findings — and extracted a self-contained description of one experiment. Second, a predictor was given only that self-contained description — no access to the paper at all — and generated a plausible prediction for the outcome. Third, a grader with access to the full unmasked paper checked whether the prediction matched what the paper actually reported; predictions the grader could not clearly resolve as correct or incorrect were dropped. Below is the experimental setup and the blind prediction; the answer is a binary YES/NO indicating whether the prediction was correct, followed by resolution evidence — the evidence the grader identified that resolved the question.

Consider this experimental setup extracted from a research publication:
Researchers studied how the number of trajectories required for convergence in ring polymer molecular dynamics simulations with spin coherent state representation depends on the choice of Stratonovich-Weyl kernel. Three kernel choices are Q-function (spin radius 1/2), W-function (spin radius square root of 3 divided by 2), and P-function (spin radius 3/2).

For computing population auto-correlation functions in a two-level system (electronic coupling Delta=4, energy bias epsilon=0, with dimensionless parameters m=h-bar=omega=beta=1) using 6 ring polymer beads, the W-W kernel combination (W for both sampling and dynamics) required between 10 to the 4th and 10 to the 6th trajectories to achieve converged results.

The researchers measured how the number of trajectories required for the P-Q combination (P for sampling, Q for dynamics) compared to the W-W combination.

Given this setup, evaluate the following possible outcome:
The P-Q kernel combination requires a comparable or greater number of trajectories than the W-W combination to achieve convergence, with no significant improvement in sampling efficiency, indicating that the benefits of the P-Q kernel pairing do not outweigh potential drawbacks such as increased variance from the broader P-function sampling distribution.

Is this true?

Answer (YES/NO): YES